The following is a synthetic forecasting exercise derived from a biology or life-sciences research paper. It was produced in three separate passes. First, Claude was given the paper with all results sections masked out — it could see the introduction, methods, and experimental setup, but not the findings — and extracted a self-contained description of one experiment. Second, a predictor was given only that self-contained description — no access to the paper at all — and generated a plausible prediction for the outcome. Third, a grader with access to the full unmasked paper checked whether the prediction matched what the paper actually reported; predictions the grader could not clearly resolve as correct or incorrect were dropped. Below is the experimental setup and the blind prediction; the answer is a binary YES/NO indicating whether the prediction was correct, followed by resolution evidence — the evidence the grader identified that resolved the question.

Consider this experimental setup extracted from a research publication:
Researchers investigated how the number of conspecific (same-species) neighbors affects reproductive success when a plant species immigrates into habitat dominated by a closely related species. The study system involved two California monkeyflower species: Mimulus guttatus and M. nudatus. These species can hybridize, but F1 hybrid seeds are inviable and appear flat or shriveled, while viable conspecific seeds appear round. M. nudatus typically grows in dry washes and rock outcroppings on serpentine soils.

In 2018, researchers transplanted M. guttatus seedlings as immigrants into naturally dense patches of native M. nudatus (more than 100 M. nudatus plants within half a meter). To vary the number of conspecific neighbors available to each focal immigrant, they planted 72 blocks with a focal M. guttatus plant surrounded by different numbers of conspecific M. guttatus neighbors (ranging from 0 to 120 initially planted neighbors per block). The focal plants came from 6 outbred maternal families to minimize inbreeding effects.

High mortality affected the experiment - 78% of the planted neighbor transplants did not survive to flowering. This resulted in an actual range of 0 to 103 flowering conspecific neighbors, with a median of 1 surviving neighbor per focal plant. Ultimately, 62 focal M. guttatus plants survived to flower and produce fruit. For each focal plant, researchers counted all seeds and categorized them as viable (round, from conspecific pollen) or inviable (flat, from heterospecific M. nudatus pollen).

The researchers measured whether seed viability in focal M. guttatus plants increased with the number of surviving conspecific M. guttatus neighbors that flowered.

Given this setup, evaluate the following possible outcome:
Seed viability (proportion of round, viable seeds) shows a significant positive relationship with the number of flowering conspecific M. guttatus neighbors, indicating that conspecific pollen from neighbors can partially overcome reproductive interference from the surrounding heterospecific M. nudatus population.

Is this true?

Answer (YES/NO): YES